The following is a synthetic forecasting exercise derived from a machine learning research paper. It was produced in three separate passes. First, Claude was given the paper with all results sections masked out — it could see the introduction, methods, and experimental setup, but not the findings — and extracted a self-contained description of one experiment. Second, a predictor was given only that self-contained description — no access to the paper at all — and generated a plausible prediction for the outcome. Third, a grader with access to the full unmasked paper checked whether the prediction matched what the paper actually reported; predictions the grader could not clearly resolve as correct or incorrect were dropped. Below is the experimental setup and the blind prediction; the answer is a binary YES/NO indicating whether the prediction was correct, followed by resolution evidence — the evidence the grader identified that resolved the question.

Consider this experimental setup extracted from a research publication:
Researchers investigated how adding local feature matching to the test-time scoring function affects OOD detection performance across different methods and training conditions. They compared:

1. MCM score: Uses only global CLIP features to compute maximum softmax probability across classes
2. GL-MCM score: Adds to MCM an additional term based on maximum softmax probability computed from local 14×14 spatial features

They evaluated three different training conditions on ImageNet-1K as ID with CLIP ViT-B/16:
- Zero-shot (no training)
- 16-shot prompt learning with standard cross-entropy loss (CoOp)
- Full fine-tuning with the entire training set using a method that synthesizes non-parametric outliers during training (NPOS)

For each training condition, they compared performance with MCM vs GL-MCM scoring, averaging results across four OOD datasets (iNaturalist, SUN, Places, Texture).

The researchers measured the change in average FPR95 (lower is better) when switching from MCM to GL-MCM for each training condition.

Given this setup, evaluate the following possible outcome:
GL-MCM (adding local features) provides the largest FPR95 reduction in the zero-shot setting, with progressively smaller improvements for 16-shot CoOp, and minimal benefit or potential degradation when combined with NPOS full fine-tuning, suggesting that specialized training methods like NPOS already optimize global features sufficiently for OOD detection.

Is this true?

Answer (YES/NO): NO